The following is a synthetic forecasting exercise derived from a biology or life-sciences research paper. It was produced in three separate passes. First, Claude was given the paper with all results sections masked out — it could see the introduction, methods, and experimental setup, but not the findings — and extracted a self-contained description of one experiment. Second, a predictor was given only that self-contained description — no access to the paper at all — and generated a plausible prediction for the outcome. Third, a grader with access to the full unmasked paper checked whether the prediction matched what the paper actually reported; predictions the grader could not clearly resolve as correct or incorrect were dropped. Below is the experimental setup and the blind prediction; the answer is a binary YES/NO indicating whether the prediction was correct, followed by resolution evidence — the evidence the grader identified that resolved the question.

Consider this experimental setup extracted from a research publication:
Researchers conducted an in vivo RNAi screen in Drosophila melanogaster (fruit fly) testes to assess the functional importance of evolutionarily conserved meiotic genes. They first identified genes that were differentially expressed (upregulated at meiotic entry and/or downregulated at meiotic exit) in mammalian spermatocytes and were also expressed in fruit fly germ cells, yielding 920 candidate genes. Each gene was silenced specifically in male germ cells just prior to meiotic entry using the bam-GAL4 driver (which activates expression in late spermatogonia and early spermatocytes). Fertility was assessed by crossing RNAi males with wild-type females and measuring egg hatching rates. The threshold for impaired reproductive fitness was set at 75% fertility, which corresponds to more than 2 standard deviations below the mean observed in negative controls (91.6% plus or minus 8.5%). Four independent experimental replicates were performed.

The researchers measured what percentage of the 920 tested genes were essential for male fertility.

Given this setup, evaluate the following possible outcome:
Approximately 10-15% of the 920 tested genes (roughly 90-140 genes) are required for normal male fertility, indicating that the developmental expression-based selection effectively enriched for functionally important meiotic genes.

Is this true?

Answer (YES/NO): NO